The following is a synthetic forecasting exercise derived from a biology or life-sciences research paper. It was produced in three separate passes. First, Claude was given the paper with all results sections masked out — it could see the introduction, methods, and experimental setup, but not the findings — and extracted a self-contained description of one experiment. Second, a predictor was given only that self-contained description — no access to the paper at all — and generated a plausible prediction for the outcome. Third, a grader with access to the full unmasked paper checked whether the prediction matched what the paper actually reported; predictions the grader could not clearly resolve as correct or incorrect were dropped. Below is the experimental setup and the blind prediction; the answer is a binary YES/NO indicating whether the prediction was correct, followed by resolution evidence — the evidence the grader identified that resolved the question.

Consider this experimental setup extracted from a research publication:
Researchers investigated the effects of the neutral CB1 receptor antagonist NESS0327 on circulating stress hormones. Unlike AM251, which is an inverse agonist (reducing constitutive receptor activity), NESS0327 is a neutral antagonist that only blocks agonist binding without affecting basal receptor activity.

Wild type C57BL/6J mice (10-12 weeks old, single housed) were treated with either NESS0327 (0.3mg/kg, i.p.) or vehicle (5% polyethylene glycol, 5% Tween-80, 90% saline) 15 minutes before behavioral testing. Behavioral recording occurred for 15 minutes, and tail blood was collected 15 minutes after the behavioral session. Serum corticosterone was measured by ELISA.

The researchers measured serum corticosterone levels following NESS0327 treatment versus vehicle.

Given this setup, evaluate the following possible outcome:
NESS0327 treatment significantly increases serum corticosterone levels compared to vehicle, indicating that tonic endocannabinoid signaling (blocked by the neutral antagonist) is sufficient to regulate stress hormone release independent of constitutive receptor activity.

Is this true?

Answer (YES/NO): YES